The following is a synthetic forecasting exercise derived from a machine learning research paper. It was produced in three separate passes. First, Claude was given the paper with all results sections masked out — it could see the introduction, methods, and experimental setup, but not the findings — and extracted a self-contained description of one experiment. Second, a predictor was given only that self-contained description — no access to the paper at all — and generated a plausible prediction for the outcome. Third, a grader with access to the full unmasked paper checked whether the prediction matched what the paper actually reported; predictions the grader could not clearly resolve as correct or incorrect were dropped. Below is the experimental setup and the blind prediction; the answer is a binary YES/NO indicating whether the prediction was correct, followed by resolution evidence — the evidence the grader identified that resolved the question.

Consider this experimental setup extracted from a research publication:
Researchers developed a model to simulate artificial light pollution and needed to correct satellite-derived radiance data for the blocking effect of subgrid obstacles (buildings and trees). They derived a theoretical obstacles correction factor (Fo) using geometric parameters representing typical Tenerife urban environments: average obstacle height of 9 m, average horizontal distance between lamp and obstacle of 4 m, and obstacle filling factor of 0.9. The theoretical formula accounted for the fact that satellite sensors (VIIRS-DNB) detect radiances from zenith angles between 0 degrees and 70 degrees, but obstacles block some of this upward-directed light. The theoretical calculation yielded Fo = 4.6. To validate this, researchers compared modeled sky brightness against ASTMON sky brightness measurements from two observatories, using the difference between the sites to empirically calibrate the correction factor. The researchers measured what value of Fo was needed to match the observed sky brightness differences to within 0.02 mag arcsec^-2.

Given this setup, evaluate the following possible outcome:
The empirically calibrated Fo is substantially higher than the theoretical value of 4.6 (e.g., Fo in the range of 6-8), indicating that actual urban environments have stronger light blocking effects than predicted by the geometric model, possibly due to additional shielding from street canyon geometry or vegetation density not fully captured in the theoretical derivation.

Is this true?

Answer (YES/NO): NO